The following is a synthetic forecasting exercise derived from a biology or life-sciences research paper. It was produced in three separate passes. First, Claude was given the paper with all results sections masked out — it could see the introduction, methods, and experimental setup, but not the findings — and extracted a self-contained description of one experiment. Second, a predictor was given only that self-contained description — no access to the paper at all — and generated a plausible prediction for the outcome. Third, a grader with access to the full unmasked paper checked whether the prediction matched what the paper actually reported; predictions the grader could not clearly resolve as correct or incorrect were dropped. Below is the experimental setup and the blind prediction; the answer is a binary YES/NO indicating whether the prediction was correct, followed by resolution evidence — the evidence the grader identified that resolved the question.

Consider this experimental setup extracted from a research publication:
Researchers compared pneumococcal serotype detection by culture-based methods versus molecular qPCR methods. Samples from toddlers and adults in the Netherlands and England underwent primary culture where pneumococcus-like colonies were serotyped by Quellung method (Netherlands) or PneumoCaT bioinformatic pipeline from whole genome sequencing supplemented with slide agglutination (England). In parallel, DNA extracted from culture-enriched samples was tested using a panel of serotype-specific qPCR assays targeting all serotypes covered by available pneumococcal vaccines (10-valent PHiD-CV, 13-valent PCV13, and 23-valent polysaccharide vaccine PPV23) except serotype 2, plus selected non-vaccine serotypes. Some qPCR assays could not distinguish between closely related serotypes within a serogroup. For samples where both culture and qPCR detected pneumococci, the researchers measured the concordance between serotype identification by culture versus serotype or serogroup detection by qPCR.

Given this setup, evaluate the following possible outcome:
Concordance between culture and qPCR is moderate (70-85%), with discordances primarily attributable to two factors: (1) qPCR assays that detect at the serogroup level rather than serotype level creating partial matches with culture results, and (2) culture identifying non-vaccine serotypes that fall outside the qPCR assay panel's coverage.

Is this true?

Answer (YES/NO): NO